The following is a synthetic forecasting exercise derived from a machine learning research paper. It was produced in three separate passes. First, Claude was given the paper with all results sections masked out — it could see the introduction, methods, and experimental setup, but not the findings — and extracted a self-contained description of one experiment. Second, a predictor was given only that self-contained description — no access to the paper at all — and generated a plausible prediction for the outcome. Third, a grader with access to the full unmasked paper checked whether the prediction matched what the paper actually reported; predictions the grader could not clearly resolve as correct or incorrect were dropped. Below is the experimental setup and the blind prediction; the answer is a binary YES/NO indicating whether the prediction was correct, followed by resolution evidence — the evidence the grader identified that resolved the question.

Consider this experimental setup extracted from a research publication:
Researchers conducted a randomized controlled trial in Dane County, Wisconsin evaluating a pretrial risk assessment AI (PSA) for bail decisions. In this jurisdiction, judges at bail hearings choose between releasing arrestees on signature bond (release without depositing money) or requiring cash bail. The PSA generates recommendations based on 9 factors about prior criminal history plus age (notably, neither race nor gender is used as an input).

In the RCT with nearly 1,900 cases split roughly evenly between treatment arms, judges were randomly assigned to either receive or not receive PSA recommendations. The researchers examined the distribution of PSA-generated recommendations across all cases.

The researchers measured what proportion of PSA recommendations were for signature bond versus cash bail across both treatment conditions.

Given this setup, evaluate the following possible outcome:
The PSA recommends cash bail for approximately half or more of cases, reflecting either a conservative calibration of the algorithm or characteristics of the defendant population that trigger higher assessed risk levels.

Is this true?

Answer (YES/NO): NO